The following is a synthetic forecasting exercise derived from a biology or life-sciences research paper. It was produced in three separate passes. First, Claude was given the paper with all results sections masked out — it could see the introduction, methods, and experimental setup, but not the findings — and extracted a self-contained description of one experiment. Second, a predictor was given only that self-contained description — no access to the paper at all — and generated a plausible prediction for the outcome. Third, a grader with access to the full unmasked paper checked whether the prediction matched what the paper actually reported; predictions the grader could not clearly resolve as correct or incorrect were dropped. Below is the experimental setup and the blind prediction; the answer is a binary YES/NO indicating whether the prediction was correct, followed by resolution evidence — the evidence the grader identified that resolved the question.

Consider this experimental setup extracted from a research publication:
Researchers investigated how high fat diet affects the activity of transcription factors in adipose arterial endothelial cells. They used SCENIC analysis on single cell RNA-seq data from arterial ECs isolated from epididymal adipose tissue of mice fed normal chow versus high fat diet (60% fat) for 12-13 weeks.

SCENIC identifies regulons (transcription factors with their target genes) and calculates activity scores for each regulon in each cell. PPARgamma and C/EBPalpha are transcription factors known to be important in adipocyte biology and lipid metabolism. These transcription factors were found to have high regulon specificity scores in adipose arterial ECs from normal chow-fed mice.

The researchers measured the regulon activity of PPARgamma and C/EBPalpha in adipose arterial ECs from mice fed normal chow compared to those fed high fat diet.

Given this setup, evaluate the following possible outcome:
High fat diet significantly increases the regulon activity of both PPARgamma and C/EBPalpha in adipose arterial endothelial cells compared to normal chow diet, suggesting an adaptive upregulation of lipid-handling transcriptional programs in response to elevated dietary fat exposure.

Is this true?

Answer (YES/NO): NO